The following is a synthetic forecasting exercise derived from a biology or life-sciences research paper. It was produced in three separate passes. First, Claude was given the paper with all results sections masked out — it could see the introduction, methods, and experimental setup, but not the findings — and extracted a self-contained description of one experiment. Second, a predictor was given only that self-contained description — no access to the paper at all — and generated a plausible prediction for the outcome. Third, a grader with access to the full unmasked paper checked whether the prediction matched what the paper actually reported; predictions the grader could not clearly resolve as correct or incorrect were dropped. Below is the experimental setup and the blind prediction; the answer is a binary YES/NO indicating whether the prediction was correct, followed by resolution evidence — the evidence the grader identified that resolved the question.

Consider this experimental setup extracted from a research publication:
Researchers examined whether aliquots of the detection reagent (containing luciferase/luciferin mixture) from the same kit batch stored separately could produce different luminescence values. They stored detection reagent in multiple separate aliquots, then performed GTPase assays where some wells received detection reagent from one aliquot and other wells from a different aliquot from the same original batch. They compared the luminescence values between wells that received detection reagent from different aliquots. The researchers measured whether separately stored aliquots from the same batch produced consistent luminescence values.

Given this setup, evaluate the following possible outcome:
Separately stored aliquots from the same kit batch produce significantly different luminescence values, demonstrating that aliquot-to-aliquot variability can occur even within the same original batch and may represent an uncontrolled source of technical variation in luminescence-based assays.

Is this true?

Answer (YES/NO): YES